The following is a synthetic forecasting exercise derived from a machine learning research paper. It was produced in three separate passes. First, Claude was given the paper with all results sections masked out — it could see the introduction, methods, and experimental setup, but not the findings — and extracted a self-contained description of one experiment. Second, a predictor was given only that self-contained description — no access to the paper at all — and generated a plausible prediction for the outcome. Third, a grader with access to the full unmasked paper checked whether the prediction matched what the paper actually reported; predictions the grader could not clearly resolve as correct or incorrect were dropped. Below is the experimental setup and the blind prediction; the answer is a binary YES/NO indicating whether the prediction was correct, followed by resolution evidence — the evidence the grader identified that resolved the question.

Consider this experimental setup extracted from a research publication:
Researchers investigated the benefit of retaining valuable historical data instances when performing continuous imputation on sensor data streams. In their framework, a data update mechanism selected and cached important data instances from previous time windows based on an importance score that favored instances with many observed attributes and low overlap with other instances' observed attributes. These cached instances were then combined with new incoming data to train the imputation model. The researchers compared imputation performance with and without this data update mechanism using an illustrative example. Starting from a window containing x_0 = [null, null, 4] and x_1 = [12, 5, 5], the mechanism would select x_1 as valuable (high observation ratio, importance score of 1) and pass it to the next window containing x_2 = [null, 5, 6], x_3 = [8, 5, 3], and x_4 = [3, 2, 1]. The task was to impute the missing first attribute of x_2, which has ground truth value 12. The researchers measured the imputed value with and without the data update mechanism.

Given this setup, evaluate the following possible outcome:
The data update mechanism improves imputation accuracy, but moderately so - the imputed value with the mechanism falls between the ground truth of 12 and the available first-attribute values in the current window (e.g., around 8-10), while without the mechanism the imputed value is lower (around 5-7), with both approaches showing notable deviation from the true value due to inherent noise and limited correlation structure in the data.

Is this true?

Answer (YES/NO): NO